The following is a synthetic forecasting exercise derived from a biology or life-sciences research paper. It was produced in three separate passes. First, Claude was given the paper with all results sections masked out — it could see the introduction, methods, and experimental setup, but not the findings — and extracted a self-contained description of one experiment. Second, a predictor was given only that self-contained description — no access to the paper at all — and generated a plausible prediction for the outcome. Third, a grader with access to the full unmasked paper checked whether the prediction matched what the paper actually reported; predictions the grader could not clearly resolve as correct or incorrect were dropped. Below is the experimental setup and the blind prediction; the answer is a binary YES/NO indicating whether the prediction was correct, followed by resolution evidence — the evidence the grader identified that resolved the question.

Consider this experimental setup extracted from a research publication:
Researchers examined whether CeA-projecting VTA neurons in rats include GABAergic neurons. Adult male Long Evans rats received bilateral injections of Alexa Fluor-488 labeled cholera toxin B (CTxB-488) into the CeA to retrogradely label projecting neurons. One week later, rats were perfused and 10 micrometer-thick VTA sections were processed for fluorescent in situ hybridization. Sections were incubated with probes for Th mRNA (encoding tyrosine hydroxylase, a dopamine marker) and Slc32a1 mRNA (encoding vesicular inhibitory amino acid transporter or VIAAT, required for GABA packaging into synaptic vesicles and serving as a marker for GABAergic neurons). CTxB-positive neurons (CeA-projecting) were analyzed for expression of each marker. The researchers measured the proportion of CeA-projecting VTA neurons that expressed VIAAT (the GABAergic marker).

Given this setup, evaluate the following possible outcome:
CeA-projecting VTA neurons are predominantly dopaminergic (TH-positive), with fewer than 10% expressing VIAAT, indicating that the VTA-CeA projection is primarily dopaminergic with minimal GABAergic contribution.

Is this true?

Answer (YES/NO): NO